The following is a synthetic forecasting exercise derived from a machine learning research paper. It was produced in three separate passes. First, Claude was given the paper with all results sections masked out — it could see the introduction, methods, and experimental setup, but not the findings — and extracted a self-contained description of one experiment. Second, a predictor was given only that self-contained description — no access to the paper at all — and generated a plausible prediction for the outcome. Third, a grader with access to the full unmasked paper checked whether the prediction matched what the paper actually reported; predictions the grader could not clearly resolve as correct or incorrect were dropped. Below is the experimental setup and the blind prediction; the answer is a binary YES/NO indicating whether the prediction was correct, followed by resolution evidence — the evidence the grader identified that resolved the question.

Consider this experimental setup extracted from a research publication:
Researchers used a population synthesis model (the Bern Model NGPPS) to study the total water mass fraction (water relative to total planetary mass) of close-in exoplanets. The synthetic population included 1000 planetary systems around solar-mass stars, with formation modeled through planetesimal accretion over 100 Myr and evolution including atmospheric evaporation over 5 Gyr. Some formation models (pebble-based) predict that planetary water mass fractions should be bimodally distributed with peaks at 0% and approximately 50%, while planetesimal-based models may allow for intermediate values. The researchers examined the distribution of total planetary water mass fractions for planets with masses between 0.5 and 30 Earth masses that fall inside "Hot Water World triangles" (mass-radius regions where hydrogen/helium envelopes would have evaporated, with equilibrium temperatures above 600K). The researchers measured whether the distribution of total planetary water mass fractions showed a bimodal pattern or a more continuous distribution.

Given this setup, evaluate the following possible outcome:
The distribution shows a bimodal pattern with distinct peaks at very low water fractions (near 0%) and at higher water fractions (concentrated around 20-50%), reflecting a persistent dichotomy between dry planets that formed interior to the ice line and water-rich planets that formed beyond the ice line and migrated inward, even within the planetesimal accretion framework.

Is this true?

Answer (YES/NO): NO